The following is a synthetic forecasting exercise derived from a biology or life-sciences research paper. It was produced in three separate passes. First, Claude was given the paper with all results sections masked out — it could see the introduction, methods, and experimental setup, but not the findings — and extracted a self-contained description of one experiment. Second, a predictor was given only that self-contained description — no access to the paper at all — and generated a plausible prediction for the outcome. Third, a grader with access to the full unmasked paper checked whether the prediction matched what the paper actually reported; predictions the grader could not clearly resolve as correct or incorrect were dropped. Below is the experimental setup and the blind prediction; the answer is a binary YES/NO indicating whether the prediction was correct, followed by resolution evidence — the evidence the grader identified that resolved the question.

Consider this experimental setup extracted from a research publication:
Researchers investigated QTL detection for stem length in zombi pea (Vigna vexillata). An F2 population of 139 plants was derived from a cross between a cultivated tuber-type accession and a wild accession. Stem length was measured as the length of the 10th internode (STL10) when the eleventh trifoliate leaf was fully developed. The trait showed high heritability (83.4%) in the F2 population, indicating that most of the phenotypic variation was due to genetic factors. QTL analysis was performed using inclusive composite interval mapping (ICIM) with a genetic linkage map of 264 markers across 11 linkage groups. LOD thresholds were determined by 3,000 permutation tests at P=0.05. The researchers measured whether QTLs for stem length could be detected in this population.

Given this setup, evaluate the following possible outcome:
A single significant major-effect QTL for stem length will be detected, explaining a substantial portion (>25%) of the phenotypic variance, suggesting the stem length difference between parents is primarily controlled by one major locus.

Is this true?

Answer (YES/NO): NO